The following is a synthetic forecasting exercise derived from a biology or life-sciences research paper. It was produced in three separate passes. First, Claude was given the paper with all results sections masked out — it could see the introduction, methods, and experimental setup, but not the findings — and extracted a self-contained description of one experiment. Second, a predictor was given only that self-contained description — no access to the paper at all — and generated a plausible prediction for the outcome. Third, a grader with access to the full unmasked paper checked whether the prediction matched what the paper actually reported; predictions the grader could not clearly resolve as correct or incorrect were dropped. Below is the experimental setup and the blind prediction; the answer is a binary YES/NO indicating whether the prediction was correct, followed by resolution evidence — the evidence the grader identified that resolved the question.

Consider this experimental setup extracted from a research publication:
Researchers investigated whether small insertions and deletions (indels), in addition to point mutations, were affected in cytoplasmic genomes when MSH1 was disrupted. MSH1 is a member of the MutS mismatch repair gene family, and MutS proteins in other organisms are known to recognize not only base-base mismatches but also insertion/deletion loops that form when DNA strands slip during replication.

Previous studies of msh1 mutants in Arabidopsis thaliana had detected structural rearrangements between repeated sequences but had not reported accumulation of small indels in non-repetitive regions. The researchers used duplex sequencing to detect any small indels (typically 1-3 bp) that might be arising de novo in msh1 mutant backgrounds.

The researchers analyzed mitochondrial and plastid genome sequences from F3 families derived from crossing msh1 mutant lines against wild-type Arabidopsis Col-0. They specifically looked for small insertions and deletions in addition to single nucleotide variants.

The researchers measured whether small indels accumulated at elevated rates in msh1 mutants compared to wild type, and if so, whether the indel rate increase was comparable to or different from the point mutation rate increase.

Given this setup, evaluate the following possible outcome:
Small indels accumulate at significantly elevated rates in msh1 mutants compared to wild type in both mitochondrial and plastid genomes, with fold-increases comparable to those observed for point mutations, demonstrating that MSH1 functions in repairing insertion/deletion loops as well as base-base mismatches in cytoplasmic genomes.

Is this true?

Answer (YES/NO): NO